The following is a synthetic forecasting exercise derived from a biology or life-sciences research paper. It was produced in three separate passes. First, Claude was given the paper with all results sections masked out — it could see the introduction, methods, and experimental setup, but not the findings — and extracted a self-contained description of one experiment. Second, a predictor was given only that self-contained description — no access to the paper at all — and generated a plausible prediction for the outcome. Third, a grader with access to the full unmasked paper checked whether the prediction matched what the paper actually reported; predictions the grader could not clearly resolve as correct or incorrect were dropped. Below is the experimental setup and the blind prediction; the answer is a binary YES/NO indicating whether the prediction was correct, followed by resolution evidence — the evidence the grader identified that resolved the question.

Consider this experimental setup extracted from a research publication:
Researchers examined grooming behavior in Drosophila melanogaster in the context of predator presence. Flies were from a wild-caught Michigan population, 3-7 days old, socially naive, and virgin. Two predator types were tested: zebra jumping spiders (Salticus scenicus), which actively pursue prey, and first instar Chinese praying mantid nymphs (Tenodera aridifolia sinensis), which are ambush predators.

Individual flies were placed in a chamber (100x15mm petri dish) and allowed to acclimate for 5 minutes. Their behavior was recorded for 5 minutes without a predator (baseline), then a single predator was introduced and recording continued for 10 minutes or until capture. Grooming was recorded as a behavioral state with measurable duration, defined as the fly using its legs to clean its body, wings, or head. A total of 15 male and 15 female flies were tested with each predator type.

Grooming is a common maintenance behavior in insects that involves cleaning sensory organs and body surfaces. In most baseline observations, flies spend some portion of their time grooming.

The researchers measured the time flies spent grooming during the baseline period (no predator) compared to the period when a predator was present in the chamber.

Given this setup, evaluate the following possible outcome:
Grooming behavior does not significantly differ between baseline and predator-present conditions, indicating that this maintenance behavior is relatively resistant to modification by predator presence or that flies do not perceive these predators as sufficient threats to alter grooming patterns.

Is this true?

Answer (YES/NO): NO